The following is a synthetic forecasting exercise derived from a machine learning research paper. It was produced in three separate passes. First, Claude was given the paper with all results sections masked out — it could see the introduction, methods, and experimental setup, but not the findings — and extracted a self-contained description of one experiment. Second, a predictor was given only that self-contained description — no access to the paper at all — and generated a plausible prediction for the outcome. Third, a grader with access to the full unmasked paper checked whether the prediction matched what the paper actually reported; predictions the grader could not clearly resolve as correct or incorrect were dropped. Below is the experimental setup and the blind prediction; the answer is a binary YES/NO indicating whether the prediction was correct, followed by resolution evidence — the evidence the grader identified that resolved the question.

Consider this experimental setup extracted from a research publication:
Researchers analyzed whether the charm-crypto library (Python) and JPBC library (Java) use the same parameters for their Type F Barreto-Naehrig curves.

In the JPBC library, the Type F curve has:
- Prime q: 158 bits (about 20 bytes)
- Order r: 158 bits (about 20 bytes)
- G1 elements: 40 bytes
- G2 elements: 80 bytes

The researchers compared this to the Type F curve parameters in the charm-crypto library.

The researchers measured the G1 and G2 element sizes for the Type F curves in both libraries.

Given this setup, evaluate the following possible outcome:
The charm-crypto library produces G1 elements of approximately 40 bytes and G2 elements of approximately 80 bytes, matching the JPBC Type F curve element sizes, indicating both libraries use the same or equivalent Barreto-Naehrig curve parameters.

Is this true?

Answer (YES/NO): NO